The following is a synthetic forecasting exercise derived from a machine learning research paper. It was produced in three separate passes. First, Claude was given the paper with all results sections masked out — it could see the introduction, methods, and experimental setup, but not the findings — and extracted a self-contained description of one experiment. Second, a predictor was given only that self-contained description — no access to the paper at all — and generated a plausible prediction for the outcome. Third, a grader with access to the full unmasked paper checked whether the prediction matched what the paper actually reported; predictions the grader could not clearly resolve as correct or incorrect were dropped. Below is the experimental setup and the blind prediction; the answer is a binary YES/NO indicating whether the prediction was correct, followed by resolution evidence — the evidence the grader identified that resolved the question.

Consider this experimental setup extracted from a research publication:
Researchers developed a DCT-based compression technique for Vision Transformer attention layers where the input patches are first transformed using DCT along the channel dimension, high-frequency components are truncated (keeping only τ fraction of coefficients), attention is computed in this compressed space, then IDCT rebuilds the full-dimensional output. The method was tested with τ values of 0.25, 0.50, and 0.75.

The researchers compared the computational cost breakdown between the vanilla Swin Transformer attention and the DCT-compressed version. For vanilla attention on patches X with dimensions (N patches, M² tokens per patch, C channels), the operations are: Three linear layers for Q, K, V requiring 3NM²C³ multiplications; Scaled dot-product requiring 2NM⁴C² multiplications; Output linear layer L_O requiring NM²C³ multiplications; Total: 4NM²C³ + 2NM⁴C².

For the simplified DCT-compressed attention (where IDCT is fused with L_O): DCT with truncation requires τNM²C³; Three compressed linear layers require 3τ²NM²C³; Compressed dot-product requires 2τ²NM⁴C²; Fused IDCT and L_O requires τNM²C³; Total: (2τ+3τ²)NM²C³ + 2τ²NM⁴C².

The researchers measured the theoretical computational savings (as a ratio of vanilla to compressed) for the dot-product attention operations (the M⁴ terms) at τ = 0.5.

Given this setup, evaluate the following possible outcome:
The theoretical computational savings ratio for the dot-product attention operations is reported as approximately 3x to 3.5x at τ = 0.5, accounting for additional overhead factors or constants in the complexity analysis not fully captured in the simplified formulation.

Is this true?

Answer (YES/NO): NO